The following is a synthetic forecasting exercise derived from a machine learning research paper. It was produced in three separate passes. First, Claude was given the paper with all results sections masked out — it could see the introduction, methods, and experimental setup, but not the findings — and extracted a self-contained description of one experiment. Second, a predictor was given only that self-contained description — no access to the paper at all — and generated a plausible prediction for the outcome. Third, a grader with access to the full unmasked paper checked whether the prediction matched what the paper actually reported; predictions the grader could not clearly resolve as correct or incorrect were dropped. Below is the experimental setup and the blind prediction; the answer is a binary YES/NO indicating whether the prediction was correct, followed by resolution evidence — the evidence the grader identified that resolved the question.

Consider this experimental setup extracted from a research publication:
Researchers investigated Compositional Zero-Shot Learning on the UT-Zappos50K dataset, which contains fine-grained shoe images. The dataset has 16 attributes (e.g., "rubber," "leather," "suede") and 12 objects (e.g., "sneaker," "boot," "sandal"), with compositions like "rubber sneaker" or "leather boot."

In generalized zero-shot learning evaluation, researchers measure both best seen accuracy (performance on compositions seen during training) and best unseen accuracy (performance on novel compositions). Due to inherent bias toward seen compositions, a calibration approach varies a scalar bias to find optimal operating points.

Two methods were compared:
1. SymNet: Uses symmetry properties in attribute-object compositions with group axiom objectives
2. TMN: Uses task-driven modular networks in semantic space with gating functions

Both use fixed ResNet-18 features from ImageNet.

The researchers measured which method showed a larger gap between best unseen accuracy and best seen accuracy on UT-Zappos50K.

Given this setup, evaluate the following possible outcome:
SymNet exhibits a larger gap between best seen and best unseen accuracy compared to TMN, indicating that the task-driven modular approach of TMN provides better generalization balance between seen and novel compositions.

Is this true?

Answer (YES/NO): YES